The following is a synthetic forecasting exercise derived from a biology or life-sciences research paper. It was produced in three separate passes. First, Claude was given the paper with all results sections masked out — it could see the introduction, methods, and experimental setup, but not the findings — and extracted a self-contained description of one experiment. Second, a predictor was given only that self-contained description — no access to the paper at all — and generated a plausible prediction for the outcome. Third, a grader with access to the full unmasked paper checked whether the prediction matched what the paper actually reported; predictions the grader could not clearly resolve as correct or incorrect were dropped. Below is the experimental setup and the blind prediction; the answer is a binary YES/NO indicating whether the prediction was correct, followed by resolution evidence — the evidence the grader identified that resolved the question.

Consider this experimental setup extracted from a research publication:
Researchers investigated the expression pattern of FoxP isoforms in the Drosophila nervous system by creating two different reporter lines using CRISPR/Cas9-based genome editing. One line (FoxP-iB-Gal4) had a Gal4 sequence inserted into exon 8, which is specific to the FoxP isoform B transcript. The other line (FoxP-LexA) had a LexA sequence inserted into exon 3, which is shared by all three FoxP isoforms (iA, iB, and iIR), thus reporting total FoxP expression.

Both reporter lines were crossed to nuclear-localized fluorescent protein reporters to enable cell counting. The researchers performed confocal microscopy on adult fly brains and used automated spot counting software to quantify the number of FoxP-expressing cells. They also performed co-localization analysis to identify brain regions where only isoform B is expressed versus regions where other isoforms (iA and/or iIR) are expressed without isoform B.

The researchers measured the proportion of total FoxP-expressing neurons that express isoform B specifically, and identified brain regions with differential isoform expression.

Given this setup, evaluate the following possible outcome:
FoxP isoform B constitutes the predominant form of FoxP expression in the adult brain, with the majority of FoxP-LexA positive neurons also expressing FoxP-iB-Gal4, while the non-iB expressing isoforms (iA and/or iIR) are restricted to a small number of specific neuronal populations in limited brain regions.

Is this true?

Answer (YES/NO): YES